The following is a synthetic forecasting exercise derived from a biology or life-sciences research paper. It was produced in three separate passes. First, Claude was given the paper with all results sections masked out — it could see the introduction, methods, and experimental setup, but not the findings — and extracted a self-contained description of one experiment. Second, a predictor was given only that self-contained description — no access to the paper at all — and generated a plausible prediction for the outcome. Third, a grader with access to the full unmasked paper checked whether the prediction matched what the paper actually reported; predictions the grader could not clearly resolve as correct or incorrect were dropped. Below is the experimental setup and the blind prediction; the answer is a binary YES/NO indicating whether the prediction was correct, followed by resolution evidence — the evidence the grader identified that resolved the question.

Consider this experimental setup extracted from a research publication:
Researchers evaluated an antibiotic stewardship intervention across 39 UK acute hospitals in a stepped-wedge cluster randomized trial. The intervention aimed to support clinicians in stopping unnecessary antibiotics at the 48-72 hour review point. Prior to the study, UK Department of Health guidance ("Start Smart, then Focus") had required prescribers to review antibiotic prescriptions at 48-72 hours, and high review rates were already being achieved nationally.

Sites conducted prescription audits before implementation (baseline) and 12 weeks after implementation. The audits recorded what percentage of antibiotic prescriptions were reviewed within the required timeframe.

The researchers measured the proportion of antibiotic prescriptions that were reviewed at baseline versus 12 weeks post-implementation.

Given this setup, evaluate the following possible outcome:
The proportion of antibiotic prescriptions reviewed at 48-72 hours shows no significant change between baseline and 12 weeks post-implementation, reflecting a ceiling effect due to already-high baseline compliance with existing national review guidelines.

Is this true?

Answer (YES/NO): YES